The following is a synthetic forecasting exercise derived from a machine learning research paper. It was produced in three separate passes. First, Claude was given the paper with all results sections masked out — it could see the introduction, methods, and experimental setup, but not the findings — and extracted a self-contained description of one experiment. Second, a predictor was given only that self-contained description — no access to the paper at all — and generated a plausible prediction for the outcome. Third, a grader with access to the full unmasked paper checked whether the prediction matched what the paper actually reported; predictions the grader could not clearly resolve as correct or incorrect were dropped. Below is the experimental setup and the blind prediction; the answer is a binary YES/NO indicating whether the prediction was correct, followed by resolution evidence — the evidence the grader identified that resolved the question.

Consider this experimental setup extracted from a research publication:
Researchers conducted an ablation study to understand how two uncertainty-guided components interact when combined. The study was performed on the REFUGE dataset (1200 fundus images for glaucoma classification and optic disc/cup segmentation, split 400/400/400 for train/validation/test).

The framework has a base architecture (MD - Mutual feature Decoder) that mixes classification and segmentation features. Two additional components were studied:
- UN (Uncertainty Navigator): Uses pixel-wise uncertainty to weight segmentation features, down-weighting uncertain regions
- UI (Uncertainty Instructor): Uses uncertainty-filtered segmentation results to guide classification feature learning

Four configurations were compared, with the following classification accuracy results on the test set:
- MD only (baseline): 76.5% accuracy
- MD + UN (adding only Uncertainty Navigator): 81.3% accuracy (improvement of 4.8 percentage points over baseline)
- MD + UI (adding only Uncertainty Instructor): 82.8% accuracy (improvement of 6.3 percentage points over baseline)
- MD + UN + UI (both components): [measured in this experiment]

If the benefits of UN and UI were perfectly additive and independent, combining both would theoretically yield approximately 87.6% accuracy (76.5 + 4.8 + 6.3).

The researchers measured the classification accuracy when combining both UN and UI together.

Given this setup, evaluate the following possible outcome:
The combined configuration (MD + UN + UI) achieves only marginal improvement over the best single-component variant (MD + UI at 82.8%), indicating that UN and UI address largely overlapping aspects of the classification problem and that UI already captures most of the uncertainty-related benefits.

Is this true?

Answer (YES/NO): NO